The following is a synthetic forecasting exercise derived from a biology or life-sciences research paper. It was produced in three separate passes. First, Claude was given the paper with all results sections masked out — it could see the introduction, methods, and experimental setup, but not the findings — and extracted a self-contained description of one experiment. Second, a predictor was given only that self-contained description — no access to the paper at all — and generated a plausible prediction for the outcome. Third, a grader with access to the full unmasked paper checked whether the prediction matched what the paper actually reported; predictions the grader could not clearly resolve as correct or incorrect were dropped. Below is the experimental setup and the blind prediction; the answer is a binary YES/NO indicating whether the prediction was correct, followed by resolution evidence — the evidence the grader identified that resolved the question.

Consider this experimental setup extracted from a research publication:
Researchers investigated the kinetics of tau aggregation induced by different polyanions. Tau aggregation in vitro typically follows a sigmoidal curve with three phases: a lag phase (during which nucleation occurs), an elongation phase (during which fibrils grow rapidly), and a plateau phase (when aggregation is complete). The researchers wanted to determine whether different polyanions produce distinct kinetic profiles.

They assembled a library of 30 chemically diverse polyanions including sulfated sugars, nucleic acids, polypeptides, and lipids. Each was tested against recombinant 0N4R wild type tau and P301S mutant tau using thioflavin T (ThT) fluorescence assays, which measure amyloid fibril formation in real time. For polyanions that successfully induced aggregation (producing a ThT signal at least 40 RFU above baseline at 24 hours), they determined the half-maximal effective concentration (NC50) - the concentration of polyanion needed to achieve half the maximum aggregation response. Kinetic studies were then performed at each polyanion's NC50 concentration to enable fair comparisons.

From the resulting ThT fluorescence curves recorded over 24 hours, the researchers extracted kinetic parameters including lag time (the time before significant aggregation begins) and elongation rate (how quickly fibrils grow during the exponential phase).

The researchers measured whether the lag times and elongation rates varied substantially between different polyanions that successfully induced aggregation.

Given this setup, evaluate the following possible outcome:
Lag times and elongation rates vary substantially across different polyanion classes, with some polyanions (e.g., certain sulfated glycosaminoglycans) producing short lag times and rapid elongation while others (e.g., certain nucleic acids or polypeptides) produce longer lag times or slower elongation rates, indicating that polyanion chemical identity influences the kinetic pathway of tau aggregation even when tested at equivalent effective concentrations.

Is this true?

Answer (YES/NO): YES